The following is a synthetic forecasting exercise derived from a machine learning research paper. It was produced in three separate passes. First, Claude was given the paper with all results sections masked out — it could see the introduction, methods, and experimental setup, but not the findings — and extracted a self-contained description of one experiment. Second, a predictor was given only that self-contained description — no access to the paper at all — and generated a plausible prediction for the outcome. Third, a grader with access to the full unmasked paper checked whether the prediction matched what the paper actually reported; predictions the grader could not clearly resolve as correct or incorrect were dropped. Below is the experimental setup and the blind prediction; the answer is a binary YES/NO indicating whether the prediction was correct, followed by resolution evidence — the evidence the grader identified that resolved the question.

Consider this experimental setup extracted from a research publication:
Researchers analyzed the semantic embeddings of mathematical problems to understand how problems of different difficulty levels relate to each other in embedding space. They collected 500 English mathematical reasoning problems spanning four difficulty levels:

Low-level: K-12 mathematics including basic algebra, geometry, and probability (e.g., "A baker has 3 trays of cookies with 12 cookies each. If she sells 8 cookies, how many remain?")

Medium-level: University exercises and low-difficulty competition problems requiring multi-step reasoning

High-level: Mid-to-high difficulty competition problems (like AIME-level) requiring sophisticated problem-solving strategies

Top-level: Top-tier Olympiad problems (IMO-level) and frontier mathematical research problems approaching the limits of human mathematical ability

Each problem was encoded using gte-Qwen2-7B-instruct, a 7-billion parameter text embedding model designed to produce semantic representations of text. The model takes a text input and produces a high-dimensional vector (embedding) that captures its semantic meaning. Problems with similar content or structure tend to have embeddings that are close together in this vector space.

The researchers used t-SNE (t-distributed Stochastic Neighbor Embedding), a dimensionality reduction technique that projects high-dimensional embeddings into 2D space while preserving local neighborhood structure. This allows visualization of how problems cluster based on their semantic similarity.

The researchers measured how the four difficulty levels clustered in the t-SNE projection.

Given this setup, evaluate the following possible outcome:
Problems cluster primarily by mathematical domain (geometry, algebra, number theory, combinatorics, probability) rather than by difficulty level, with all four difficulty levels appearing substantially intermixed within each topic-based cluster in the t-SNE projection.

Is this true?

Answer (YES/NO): NO